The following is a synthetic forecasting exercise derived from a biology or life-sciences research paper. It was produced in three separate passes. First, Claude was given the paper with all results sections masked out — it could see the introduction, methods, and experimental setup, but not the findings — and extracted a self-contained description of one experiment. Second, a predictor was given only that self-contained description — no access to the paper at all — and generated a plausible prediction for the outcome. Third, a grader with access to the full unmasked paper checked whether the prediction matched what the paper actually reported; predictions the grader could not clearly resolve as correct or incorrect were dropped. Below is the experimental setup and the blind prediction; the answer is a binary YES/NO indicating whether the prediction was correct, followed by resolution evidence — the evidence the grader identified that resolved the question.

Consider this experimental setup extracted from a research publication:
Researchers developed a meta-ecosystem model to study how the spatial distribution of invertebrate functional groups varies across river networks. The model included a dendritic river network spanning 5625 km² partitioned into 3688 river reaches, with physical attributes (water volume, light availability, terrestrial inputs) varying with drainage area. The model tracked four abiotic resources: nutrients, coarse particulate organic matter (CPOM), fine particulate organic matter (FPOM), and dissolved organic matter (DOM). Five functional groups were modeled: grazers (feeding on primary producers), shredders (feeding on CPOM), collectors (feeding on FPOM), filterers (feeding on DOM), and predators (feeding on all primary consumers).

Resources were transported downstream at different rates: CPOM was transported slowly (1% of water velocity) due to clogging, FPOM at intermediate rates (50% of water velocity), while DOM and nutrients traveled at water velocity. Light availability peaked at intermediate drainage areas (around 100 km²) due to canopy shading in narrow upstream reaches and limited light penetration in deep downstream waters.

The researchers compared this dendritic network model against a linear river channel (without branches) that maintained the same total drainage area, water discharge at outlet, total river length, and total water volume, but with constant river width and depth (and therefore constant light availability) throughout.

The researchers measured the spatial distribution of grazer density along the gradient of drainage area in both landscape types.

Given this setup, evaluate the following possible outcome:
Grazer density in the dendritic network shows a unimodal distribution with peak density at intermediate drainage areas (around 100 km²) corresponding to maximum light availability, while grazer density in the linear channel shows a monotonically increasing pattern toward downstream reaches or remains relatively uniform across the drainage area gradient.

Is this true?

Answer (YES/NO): YES